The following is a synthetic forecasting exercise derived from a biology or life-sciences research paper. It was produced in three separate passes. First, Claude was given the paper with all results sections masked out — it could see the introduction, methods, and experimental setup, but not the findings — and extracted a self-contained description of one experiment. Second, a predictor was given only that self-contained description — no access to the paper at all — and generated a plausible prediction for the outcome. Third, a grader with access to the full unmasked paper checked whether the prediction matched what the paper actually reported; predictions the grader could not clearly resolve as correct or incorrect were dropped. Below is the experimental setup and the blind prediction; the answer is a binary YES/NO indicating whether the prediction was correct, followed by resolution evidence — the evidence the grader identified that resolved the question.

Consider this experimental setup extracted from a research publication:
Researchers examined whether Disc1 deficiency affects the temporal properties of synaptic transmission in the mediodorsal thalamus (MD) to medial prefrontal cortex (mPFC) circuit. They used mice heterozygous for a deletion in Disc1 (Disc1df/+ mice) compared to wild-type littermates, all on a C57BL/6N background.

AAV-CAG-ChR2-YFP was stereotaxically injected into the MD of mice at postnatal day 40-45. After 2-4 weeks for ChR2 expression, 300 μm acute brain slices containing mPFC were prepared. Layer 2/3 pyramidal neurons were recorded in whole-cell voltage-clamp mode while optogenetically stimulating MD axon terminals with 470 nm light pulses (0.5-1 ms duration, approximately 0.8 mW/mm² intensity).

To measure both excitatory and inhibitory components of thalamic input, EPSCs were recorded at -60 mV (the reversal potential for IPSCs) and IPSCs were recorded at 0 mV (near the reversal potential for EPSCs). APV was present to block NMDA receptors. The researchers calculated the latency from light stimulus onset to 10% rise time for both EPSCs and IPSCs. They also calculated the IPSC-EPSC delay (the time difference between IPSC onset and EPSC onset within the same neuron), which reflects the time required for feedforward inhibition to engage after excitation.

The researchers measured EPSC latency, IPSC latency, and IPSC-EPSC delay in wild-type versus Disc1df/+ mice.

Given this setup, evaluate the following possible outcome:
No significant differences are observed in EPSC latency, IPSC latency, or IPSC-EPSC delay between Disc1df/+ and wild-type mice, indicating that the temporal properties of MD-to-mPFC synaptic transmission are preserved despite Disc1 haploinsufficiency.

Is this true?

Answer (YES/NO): YES